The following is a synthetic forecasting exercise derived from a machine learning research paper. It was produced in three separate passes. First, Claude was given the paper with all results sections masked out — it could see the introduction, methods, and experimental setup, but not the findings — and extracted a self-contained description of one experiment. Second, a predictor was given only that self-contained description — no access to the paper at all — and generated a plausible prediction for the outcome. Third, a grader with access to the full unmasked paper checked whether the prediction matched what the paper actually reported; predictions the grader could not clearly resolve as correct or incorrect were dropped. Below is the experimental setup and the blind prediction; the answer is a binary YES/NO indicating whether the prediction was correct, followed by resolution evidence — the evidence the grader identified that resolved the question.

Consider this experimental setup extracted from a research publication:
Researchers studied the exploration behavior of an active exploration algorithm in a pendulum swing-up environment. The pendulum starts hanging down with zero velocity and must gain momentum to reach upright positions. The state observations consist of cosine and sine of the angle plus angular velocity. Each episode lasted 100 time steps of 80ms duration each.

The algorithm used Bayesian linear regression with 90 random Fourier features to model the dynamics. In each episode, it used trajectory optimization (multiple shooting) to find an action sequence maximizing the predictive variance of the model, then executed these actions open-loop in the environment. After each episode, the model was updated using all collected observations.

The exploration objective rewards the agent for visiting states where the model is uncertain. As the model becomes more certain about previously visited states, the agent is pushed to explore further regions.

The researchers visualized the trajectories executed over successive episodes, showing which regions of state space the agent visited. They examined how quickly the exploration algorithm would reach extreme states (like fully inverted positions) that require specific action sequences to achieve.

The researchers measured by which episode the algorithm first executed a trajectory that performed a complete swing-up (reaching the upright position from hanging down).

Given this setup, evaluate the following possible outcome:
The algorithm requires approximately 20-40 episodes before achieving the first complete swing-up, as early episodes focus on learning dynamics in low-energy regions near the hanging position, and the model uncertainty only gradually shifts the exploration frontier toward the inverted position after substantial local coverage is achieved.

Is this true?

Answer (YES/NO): NO